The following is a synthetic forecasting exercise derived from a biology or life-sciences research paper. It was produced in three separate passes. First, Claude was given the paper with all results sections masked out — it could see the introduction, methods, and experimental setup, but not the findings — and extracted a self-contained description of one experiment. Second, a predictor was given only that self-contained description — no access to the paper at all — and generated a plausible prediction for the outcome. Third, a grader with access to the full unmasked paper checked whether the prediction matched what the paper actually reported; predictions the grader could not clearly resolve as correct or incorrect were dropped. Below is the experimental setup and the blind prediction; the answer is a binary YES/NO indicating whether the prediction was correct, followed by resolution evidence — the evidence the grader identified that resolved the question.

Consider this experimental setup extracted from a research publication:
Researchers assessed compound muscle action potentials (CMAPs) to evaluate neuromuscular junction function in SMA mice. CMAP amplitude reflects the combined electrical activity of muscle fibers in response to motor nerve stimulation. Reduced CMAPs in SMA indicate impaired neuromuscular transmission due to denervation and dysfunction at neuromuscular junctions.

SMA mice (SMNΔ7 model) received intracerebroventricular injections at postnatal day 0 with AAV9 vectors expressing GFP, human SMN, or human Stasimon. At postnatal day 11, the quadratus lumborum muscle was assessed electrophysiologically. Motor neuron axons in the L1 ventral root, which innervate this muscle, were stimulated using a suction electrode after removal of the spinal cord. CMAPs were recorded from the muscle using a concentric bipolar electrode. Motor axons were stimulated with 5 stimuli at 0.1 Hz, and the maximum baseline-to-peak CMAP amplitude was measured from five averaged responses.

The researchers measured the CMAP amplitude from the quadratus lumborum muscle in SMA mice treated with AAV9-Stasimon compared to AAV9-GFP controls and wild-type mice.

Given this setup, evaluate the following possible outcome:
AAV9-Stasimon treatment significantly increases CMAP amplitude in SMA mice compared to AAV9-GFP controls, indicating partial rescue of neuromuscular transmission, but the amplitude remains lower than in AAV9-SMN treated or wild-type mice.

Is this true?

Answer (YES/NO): NO